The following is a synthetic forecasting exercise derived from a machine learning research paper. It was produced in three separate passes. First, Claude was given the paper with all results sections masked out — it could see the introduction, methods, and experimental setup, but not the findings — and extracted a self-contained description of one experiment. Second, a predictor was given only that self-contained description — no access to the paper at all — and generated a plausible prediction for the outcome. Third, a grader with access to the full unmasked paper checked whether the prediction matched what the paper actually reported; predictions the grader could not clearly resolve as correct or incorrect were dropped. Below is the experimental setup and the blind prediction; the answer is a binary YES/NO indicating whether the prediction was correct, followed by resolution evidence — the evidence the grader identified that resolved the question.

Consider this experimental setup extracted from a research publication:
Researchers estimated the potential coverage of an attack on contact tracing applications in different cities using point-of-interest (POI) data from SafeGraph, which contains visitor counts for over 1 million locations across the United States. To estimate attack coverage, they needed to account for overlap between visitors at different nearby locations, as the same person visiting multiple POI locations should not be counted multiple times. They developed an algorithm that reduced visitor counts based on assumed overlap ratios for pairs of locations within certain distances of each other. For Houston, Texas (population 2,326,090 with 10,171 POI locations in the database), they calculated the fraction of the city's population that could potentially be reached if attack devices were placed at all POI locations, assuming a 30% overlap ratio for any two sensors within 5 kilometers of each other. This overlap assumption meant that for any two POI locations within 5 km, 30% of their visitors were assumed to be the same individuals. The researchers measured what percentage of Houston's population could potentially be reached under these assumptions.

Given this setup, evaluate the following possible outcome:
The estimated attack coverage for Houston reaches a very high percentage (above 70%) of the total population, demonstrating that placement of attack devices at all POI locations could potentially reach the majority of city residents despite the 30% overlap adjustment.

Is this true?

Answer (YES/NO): NO